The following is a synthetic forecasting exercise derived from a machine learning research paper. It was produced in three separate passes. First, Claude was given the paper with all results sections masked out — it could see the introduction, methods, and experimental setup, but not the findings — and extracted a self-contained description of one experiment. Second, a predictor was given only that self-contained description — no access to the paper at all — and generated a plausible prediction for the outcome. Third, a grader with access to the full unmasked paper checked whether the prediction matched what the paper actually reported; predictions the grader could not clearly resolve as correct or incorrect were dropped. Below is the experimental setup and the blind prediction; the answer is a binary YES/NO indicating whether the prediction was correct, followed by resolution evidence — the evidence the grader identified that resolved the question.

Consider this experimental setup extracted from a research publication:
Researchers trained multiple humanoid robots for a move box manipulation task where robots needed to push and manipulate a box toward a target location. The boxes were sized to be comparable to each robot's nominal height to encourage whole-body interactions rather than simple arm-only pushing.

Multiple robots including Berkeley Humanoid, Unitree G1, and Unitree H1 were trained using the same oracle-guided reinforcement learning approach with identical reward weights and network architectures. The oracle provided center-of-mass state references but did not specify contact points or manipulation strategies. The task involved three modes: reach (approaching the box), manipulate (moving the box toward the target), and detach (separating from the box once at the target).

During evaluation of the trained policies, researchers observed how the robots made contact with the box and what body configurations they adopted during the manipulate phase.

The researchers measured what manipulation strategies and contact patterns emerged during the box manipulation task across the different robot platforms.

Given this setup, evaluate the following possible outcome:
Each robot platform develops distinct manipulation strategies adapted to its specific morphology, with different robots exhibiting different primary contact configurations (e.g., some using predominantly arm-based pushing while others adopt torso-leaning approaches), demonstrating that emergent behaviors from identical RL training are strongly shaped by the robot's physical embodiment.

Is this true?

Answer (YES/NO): NO